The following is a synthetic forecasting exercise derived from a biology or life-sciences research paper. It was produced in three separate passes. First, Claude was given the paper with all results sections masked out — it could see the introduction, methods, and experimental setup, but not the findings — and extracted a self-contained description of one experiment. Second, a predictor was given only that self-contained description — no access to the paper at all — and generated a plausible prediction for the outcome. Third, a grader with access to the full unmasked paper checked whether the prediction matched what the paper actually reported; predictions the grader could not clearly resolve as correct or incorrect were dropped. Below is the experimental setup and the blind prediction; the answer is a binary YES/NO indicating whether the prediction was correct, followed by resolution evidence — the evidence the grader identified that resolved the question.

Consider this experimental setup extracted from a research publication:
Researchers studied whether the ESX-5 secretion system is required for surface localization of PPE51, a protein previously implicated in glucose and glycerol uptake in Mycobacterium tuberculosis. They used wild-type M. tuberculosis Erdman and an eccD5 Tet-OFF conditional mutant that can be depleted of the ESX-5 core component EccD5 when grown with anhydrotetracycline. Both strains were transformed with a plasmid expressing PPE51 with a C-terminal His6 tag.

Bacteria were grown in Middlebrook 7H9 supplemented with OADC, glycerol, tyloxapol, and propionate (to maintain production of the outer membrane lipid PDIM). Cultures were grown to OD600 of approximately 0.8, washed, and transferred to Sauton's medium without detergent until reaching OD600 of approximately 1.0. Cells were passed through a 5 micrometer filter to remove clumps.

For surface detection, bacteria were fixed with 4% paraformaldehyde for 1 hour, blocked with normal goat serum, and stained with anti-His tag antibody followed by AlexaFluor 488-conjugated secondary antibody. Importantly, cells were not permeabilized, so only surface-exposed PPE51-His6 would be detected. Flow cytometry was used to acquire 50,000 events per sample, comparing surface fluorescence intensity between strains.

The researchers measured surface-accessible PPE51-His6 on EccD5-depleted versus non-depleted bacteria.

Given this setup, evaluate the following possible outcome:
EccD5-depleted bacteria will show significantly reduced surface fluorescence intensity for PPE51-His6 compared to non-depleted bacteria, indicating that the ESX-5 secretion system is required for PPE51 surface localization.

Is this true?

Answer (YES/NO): YES